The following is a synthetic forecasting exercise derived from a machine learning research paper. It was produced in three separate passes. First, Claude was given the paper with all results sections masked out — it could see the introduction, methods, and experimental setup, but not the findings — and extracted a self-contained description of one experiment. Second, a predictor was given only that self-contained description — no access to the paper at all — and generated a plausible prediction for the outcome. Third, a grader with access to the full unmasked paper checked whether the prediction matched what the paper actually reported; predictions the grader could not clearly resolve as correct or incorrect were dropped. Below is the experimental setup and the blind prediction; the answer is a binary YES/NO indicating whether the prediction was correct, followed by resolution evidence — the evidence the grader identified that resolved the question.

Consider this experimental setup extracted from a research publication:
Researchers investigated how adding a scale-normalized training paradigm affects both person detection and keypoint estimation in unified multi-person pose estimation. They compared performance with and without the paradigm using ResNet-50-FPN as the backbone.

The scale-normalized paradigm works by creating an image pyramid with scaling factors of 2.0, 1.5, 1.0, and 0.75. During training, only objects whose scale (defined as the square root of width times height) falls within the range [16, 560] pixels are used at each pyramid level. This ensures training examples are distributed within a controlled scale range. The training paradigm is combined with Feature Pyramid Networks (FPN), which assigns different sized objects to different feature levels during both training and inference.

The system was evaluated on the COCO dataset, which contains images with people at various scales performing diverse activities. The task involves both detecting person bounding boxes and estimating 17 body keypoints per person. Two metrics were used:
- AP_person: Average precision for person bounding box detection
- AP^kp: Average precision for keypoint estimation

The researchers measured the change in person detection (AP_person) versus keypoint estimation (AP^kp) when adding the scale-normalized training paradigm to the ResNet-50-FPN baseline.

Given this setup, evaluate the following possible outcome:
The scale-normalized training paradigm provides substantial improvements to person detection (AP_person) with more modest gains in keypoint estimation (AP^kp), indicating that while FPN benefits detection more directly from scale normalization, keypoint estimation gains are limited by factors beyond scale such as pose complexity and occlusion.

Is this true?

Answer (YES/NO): YES